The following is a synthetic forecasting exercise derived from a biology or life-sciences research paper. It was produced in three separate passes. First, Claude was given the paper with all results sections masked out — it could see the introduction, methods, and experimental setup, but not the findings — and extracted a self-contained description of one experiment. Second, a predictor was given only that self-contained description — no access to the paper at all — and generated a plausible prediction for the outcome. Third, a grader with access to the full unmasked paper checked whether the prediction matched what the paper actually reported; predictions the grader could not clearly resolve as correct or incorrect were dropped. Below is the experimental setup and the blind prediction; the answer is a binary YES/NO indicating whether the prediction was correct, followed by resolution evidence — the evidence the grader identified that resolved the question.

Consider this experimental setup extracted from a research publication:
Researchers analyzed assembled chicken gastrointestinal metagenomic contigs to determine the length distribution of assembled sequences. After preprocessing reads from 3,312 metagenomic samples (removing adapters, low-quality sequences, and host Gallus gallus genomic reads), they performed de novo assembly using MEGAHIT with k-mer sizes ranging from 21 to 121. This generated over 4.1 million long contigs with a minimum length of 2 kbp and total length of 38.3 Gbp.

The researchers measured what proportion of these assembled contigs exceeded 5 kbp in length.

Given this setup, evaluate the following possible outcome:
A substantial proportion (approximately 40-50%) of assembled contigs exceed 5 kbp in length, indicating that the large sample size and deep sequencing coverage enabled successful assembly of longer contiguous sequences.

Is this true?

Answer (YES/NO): NO